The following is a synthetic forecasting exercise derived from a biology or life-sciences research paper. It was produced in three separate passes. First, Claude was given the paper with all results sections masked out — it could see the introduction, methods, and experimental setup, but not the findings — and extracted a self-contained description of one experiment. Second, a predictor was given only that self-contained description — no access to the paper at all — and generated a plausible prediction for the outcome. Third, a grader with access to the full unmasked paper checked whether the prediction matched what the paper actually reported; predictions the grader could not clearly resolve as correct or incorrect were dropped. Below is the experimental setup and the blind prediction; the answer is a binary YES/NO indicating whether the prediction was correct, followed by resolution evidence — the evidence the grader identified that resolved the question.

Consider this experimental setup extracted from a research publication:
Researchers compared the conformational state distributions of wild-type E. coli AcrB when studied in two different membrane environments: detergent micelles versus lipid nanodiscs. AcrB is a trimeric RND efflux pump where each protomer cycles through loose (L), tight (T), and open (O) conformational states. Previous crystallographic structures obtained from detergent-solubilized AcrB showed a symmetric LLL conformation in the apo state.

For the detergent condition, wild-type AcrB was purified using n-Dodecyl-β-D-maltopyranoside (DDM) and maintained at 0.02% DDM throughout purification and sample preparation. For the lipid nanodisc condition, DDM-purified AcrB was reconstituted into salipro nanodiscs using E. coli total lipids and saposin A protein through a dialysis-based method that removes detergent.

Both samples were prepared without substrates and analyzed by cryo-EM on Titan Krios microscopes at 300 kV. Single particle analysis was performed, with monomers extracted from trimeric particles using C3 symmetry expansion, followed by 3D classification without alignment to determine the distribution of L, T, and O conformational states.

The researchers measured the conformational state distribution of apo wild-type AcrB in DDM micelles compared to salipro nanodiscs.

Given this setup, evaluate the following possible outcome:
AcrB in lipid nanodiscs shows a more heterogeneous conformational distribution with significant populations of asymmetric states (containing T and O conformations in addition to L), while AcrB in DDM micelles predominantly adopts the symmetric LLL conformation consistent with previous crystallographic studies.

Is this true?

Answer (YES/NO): NO